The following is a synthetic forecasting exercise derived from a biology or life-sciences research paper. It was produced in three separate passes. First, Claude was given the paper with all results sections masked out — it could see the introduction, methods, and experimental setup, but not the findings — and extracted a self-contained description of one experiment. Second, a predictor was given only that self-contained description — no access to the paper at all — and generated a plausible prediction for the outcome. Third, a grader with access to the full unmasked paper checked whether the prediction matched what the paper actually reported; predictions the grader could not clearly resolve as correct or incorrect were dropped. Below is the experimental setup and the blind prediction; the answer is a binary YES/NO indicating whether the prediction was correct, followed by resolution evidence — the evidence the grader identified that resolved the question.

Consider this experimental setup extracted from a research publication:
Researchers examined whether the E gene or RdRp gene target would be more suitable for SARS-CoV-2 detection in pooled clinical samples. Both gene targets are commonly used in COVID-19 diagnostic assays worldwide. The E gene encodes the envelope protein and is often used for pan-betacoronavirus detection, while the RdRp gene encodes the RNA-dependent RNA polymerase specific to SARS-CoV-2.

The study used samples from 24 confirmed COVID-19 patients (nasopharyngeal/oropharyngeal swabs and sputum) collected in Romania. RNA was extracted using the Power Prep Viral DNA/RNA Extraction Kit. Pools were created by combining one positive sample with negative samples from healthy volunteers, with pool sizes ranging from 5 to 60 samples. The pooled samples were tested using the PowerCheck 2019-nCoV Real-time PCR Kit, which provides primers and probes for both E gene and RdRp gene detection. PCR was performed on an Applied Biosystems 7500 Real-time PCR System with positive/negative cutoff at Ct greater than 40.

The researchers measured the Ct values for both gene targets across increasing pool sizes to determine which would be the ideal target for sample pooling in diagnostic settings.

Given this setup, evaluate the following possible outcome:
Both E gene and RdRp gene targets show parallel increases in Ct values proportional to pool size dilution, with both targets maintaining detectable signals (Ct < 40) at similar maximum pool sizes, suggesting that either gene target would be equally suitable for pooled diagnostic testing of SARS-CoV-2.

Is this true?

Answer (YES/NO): NO